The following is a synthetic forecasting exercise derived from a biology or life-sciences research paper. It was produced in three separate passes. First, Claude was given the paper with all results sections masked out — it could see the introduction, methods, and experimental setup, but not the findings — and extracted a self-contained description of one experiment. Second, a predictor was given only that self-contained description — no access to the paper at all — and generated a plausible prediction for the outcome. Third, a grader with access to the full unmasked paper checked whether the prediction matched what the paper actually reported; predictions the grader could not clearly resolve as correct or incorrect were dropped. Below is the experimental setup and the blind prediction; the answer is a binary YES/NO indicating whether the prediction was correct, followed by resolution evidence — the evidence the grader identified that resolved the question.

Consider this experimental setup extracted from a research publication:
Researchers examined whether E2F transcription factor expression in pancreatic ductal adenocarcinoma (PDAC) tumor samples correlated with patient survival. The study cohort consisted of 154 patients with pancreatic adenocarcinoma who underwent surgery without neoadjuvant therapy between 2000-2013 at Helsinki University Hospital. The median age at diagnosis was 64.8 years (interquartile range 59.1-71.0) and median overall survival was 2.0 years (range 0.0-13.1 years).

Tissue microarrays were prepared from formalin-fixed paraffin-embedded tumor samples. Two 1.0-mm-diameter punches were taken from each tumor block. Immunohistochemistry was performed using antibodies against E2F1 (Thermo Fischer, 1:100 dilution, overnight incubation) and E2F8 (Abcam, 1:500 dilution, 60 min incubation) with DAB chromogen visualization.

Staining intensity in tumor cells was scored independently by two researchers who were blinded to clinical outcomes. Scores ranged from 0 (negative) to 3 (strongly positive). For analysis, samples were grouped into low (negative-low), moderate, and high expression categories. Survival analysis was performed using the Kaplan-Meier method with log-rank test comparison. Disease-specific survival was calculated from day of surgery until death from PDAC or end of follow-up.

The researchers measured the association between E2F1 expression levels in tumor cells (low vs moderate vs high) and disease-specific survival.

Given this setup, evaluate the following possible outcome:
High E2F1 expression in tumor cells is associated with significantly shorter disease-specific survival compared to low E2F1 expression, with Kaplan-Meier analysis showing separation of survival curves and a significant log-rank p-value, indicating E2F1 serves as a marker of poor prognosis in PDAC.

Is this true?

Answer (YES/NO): NO